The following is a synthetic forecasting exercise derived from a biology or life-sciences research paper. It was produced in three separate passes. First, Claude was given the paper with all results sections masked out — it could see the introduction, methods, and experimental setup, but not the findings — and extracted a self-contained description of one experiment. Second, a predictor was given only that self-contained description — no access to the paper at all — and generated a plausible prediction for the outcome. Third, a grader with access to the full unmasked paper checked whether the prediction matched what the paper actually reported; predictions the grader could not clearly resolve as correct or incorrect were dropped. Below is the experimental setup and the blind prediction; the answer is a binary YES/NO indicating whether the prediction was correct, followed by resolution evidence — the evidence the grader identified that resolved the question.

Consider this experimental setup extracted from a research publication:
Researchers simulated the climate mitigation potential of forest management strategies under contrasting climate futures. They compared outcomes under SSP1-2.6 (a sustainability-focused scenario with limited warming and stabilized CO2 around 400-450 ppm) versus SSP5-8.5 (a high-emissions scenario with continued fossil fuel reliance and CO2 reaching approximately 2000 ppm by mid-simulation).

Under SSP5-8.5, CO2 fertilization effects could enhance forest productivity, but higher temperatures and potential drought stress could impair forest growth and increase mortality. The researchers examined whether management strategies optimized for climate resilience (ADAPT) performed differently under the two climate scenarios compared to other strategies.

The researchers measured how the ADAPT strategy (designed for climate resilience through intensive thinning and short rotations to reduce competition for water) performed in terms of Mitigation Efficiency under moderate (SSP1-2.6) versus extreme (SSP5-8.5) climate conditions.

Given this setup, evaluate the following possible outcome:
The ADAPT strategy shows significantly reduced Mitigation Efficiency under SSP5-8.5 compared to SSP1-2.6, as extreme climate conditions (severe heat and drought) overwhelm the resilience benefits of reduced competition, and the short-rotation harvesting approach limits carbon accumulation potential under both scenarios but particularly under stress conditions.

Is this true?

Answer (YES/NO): YES